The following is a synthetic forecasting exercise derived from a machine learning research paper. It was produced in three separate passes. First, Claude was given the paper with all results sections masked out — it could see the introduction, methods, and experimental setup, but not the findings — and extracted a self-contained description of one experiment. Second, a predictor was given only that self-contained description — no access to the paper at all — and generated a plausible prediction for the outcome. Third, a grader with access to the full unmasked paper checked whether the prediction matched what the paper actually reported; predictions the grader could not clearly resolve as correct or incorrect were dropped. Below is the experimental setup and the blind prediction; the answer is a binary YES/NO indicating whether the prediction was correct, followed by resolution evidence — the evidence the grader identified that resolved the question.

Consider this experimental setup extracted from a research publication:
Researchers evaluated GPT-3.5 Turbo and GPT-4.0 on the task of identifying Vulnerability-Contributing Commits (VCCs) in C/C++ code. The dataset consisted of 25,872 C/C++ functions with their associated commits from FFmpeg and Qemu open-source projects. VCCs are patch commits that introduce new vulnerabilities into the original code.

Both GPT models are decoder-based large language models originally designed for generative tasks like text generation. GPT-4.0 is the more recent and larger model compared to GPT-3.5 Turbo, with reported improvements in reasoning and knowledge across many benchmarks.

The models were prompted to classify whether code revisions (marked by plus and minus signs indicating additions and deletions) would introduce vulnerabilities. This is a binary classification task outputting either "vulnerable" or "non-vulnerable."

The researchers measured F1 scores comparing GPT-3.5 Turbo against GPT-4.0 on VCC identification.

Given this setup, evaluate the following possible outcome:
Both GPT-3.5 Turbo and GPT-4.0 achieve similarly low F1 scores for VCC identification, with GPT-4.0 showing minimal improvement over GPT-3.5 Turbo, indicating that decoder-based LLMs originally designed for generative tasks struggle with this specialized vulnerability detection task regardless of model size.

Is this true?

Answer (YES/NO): NO